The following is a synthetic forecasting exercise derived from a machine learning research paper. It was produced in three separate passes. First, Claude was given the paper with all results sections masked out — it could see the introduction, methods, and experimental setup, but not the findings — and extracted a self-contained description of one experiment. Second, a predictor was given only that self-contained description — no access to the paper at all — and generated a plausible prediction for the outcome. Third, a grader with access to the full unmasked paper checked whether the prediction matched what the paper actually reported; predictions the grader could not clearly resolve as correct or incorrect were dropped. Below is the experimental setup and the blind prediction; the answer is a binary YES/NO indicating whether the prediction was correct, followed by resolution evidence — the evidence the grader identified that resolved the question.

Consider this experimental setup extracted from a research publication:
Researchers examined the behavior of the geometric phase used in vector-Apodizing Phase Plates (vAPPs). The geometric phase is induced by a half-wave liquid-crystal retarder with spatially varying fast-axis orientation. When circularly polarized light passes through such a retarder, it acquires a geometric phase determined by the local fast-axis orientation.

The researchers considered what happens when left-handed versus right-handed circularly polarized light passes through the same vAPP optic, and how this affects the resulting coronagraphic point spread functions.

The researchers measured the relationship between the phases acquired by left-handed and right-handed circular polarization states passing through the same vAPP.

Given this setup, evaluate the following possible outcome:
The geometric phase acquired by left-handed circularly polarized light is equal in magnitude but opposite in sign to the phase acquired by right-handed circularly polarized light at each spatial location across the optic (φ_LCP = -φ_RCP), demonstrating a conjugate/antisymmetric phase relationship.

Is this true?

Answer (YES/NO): YES